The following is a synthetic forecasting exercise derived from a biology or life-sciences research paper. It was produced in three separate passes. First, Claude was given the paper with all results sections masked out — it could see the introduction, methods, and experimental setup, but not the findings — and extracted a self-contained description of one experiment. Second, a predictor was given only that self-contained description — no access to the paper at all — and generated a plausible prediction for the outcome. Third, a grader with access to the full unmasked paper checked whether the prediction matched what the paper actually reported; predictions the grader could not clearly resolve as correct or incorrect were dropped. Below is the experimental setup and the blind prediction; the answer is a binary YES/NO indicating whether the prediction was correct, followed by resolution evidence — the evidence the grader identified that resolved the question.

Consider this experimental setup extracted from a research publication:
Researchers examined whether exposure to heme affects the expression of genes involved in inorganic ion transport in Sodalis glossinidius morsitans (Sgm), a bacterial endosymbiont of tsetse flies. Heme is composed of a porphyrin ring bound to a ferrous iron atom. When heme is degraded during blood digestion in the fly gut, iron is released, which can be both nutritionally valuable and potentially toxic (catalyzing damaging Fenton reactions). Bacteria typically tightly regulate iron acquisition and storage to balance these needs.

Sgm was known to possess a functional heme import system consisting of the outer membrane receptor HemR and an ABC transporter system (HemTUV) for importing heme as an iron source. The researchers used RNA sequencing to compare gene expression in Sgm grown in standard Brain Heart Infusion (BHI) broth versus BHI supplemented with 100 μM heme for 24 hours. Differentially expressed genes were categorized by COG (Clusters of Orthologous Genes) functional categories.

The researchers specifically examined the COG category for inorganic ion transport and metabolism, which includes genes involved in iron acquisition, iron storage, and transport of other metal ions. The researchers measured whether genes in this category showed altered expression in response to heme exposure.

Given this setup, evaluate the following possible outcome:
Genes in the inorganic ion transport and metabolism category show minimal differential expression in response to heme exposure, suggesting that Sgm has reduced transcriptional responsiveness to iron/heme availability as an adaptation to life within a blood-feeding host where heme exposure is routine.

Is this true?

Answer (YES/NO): NO